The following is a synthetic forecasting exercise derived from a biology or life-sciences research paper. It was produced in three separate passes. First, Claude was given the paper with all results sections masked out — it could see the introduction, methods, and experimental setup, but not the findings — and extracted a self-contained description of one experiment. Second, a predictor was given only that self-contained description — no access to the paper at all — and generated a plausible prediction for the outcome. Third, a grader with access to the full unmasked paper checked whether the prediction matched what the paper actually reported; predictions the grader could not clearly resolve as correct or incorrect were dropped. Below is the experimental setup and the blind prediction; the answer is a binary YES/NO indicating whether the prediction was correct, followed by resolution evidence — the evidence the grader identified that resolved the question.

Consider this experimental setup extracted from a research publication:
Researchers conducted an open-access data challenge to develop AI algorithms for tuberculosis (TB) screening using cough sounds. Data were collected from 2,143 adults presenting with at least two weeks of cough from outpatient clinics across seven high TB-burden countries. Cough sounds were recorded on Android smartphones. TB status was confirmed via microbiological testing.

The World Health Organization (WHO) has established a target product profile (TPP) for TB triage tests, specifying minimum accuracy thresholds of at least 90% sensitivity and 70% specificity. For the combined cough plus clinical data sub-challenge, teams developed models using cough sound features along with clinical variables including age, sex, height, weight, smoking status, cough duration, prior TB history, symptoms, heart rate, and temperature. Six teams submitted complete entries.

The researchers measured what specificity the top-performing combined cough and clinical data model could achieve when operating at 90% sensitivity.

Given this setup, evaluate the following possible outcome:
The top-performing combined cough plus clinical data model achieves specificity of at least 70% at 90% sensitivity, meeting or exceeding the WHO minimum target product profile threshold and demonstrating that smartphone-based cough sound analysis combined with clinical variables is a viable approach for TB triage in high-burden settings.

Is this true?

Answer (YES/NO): NO